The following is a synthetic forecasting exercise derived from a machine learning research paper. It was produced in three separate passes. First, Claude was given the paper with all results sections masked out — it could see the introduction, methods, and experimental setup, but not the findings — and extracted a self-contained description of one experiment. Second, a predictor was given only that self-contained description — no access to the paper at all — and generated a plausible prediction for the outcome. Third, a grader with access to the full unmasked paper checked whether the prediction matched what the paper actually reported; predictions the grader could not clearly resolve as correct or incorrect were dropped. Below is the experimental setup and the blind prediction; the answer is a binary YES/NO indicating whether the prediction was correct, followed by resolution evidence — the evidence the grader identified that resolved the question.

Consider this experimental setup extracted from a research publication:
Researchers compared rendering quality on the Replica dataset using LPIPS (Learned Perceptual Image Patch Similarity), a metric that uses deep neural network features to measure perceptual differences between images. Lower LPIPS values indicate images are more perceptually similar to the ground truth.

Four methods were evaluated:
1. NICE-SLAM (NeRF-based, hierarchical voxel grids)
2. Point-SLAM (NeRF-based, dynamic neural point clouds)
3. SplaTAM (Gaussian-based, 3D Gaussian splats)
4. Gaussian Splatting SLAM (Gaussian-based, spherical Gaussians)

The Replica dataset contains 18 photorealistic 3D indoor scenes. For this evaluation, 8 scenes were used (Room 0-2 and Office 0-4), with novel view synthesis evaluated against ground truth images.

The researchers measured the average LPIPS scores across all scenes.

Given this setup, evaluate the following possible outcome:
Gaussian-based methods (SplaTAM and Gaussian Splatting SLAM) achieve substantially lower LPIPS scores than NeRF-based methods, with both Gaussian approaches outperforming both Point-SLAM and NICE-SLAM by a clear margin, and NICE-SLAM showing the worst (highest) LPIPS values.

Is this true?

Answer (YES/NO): NO